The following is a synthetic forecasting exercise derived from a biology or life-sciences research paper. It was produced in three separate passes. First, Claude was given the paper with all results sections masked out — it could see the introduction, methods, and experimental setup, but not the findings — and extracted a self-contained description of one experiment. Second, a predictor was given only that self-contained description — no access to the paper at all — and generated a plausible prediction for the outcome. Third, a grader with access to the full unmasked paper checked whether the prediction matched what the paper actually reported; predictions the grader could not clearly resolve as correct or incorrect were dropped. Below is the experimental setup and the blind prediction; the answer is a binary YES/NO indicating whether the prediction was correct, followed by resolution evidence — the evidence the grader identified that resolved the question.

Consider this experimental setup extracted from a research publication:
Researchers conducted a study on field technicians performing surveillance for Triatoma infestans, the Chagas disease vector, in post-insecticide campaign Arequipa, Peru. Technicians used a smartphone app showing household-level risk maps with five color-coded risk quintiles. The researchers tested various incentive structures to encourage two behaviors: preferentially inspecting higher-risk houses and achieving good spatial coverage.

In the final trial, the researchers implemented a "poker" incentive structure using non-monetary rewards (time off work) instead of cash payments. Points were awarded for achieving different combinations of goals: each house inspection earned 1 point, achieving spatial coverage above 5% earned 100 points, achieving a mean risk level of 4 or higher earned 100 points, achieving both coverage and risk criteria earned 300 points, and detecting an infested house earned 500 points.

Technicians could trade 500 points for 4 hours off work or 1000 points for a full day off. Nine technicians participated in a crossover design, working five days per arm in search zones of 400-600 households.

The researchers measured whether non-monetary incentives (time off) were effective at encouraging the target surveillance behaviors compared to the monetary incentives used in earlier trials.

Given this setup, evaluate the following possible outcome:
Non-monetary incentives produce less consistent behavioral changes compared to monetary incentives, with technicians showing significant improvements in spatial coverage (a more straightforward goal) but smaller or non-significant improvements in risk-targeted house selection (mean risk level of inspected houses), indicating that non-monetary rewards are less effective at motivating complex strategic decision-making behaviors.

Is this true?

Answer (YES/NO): NO